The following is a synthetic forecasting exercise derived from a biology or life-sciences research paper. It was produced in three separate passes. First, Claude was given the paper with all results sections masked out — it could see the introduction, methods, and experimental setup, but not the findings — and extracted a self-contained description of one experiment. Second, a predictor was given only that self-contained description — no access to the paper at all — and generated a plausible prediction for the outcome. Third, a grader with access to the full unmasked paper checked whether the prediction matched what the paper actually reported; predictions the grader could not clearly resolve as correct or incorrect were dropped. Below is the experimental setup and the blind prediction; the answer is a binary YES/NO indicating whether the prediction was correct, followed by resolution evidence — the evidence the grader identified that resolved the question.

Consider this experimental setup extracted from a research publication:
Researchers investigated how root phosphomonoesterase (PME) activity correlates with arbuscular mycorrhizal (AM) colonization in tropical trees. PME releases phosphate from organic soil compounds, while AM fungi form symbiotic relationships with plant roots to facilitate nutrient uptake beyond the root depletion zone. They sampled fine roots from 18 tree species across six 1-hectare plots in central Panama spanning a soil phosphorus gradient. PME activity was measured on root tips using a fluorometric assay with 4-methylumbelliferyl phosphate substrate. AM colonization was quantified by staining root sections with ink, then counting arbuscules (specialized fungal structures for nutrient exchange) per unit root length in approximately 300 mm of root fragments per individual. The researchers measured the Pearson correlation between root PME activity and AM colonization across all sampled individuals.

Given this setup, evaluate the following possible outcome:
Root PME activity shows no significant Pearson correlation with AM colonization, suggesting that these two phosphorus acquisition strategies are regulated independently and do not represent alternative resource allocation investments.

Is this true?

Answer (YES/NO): NO